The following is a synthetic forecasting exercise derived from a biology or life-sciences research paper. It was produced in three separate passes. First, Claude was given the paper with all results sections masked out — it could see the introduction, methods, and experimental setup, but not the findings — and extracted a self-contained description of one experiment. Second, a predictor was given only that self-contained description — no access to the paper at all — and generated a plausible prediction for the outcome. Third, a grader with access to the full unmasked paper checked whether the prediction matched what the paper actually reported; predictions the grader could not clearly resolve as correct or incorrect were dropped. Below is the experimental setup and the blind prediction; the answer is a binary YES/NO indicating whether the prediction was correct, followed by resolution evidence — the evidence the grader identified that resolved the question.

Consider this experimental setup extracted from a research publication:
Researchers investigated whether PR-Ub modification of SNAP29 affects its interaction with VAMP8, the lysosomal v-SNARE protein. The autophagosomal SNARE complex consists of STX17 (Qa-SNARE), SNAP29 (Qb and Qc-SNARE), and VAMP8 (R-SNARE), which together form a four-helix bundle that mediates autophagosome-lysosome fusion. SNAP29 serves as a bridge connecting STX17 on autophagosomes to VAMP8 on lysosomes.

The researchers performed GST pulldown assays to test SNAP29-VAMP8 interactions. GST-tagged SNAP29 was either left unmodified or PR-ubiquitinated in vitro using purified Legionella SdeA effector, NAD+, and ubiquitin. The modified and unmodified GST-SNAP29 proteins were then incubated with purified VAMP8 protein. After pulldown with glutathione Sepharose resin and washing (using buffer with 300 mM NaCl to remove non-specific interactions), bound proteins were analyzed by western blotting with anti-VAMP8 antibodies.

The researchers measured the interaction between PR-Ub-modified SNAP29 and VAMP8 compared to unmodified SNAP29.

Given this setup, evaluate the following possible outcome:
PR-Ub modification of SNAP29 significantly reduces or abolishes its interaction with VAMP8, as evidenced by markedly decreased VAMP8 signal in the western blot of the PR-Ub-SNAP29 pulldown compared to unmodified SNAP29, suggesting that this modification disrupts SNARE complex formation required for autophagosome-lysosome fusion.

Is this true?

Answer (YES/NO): YES